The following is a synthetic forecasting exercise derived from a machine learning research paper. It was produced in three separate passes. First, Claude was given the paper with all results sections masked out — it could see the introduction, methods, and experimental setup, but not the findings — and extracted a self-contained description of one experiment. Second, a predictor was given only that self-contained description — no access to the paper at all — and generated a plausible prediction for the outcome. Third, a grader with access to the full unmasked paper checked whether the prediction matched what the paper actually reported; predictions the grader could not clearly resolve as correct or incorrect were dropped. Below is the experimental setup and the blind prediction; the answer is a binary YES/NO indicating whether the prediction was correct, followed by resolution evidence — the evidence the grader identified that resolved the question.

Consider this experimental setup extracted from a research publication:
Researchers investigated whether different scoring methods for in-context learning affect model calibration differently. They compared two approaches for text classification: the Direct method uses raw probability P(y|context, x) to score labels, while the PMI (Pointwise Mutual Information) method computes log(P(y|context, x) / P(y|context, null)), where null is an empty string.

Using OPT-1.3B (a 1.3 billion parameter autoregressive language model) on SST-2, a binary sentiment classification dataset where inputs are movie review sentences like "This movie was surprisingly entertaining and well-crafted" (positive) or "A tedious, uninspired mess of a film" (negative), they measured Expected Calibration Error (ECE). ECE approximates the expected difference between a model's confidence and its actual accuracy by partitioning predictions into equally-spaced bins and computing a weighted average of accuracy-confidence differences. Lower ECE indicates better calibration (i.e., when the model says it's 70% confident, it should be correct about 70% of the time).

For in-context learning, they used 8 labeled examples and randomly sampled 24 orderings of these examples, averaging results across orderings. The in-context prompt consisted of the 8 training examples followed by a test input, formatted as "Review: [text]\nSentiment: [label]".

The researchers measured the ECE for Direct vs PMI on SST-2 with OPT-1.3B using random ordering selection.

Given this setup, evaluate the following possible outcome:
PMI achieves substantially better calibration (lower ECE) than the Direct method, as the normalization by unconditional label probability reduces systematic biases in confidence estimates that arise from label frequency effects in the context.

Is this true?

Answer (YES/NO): NO